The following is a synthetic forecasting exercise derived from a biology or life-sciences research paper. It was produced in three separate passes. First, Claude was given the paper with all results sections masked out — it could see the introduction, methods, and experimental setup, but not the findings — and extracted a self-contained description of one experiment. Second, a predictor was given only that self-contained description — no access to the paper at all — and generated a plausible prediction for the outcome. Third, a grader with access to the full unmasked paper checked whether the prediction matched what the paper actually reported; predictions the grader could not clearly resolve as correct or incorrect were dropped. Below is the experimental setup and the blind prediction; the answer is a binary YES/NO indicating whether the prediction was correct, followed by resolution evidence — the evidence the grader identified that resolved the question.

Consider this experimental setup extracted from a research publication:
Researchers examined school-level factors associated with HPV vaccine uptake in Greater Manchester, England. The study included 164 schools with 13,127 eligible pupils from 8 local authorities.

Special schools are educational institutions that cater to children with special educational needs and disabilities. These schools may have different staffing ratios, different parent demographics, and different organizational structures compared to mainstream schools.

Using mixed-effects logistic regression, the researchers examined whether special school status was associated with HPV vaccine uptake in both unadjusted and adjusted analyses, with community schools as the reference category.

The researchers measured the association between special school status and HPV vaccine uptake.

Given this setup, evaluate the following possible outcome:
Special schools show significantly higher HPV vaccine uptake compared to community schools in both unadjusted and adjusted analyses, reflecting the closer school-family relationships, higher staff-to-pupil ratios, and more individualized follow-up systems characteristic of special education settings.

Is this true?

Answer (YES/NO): NO